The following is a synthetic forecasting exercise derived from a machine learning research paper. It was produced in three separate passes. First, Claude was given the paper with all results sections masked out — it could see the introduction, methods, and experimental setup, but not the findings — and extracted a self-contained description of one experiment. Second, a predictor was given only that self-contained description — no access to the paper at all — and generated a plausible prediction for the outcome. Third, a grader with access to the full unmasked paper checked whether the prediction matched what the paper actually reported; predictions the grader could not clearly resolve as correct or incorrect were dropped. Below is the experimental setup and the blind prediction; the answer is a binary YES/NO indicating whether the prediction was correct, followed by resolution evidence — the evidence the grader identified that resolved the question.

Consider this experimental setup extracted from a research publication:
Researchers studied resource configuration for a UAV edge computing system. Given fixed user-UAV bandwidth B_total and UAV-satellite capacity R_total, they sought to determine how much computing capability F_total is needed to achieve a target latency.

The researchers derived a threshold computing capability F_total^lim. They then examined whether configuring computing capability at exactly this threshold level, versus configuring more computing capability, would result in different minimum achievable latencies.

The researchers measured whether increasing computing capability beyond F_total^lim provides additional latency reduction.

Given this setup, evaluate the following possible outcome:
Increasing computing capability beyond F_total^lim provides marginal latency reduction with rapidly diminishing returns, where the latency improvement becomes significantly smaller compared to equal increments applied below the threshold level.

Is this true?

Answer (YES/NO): NO